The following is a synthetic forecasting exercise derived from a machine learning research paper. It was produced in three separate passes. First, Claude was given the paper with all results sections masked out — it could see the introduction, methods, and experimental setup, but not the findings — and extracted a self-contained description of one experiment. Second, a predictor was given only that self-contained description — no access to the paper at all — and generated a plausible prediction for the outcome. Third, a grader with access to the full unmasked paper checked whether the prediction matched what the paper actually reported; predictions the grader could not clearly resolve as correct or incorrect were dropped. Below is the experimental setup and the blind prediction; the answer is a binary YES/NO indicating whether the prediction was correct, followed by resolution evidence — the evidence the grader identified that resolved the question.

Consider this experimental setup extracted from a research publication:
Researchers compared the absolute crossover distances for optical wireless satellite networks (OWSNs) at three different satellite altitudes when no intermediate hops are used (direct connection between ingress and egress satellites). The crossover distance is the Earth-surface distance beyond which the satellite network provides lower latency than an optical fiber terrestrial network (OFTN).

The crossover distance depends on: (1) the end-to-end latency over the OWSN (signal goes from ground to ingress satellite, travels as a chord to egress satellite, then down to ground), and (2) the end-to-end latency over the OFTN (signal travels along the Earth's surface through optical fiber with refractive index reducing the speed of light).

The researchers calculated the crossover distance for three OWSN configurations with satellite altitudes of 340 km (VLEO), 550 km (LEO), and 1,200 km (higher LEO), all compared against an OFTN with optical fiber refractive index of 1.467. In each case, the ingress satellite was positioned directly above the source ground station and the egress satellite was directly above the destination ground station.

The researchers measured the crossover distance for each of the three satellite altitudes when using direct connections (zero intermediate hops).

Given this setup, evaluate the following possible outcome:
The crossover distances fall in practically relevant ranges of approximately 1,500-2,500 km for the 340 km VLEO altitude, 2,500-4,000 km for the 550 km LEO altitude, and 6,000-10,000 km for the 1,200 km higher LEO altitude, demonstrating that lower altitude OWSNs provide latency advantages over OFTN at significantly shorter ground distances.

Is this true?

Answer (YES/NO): NO